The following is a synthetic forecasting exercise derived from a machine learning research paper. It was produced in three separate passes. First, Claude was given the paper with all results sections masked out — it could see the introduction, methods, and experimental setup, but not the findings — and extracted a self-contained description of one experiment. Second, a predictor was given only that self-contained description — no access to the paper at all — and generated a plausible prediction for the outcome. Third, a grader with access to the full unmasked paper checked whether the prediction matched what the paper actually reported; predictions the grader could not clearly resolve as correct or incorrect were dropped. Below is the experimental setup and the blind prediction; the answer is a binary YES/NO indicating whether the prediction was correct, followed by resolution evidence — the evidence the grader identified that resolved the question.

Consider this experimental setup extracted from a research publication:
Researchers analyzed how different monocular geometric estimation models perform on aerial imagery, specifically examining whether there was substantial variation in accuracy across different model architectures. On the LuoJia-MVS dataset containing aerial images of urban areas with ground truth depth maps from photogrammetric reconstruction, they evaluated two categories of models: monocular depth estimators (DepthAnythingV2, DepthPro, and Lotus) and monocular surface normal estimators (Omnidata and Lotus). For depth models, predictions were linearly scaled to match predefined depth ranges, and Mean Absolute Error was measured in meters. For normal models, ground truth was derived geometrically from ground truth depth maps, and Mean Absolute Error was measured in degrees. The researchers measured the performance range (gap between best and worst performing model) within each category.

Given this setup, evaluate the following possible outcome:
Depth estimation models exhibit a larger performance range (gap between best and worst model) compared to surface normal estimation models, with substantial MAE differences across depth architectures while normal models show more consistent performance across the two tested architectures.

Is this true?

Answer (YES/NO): NO